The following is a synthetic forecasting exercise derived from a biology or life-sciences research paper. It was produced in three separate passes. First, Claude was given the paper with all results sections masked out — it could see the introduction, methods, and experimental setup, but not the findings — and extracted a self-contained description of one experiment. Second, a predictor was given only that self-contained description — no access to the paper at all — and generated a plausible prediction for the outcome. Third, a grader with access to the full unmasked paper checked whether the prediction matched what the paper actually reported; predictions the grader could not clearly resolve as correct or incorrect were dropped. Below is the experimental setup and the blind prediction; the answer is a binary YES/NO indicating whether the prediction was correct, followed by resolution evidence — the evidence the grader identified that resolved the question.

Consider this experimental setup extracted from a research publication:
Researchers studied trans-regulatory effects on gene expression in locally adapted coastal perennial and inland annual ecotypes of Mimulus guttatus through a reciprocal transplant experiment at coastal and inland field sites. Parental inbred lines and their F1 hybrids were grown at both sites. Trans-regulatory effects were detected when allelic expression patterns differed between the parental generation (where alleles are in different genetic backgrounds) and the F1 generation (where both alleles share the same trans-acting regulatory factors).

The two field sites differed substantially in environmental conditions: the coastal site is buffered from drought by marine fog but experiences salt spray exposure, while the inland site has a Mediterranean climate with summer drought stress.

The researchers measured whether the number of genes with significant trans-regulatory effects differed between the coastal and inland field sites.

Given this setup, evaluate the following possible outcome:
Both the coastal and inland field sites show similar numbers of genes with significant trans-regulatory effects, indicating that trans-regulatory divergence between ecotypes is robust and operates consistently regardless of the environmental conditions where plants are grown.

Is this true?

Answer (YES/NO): NO